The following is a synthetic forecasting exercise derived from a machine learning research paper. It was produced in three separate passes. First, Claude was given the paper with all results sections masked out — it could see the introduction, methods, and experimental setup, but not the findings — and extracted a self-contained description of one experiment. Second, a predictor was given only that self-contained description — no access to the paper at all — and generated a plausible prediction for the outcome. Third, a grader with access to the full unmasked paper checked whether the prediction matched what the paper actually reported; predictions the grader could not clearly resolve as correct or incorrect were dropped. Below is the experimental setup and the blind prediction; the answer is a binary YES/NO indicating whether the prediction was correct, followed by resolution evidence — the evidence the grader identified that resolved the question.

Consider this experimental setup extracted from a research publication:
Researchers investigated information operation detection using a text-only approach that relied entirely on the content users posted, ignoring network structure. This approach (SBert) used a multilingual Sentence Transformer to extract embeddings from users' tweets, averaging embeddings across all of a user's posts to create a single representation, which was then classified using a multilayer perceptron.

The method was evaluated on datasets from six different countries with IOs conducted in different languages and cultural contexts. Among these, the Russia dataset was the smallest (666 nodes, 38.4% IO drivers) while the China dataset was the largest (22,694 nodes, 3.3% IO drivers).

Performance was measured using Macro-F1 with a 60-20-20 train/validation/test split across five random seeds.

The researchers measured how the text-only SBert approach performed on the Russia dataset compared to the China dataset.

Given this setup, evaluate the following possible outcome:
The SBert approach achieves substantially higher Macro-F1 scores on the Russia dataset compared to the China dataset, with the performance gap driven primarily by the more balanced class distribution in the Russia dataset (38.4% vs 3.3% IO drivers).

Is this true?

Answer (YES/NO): NO